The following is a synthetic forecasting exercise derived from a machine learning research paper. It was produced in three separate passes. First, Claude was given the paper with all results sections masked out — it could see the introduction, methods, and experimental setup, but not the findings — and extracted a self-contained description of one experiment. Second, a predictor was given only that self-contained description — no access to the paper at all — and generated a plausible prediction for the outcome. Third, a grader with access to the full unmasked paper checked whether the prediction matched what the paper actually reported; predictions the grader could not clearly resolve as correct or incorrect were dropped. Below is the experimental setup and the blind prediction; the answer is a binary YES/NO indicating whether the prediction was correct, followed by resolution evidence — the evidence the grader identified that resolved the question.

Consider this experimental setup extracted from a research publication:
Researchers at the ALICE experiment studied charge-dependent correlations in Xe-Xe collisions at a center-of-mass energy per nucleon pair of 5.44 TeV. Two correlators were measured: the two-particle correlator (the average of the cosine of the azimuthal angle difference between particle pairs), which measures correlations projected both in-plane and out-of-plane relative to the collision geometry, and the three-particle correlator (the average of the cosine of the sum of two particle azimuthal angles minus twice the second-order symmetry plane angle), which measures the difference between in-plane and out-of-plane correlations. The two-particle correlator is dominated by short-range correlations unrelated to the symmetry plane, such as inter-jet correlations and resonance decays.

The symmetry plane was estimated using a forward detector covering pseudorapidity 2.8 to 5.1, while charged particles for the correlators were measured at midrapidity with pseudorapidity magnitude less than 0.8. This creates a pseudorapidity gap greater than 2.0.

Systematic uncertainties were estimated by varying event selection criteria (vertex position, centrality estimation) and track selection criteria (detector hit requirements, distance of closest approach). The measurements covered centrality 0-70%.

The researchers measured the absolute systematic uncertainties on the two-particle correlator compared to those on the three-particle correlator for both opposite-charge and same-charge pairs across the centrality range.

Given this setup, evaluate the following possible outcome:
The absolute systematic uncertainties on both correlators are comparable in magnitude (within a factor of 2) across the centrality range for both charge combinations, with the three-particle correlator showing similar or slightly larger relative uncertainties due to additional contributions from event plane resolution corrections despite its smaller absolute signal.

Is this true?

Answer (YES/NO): NO